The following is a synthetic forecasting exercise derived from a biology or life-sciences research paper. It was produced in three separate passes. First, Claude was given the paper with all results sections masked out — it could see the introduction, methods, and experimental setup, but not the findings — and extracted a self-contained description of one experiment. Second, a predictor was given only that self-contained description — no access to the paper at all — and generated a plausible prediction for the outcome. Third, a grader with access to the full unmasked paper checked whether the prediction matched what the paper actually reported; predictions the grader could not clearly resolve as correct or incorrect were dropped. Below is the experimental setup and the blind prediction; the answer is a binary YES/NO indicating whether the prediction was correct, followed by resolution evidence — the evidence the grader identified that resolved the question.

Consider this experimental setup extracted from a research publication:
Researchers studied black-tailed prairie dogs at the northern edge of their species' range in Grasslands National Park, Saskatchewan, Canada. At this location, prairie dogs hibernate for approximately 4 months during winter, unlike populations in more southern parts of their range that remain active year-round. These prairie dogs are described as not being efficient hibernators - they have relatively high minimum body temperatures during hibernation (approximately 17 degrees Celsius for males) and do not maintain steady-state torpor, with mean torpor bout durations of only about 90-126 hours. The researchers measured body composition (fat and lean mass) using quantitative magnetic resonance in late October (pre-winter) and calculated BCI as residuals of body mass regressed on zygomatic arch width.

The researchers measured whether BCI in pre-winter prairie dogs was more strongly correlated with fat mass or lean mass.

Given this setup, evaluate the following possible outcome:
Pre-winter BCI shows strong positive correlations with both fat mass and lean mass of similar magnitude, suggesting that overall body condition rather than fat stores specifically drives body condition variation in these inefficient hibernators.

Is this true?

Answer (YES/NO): NO